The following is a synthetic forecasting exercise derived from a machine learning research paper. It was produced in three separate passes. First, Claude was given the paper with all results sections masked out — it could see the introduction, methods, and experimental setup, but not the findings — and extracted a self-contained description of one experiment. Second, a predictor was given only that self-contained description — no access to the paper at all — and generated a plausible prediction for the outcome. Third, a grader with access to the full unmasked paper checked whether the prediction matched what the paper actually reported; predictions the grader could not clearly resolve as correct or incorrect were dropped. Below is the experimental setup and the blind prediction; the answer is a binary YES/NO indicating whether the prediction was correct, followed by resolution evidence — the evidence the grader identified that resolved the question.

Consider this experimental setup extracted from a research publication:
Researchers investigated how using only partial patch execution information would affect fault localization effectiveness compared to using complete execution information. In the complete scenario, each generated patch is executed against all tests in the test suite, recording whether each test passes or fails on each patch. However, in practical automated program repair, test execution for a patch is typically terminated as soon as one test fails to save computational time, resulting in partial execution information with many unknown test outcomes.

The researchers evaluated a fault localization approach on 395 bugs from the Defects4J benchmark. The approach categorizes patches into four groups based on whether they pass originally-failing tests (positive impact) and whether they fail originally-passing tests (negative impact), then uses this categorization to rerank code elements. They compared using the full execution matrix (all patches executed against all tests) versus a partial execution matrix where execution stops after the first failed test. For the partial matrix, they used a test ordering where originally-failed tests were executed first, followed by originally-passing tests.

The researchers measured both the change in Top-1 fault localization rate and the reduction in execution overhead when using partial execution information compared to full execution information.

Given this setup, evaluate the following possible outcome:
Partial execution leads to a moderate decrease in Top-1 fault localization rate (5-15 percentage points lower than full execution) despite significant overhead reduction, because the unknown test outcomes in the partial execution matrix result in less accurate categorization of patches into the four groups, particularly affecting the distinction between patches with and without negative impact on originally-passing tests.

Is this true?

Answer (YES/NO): NO